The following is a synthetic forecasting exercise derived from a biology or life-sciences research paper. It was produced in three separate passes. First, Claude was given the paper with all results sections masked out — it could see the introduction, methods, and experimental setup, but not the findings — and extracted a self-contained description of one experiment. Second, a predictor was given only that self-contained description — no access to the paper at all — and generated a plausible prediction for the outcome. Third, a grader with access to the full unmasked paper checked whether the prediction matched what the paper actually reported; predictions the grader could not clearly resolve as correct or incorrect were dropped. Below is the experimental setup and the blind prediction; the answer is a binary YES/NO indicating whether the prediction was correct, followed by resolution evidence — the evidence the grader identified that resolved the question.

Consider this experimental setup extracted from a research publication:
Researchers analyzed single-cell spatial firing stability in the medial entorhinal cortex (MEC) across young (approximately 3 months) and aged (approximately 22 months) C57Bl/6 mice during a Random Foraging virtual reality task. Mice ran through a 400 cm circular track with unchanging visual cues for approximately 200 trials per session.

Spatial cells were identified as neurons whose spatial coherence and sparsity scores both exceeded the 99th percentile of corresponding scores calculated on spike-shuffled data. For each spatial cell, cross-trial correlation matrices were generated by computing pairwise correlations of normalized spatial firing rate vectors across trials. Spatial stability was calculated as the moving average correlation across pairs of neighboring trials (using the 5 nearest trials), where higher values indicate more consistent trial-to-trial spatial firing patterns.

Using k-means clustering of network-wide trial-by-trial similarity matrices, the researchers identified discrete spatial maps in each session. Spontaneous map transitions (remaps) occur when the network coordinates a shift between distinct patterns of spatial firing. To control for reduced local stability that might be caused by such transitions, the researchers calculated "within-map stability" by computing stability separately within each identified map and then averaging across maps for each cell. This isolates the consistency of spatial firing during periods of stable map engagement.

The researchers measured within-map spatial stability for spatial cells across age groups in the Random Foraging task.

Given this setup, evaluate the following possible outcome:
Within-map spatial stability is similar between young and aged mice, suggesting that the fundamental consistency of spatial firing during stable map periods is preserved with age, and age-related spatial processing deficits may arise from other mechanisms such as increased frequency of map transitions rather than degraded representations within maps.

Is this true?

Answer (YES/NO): NO